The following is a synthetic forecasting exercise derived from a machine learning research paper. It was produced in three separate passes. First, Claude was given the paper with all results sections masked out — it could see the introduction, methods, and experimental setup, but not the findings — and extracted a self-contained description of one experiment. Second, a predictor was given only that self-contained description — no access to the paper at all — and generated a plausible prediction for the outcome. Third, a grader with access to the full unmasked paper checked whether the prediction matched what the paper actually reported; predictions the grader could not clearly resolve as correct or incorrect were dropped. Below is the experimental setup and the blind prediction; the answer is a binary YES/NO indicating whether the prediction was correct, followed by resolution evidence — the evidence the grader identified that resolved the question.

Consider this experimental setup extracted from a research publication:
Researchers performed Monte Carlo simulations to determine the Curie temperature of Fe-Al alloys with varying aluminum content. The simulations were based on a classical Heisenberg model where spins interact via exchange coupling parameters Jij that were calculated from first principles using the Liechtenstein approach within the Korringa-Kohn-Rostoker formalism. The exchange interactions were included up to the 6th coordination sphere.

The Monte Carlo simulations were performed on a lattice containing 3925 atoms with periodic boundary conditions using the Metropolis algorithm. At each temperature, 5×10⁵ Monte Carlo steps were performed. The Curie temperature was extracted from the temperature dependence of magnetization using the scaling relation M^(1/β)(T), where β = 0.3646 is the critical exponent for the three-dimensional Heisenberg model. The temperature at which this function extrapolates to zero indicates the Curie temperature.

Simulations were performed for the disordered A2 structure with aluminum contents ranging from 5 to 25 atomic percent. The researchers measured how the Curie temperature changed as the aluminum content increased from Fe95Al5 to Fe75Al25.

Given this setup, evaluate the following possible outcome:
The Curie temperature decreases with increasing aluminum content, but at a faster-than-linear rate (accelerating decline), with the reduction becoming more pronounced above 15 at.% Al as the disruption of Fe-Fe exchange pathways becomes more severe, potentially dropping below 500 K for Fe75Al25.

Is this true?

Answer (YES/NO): NO